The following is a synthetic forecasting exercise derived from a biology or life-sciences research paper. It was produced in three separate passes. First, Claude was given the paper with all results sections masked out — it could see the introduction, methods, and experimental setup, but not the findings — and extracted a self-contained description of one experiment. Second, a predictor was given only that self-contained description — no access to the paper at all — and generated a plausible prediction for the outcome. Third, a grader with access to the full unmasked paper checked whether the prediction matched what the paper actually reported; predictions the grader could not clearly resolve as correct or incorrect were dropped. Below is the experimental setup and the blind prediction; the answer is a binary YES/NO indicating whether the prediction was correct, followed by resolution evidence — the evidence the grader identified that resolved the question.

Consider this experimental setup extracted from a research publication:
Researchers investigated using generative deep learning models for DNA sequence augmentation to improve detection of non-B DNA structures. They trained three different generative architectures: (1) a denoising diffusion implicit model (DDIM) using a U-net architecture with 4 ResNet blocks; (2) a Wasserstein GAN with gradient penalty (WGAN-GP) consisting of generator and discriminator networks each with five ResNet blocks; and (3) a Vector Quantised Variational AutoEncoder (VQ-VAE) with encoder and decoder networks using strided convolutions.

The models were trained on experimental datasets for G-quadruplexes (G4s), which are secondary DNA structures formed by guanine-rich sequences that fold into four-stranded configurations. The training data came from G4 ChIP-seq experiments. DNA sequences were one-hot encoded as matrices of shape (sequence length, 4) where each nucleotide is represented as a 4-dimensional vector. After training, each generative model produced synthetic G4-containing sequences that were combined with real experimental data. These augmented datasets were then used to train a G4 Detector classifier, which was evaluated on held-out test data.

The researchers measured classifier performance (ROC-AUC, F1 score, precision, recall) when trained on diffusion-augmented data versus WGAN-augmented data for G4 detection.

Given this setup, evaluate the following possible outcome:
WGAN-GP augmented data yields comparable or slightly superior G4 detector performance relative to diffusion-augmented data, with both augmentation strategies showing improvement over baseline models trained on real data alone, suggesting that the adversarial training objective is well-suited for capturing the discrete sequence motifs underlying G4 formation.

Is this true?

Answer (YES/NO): YES